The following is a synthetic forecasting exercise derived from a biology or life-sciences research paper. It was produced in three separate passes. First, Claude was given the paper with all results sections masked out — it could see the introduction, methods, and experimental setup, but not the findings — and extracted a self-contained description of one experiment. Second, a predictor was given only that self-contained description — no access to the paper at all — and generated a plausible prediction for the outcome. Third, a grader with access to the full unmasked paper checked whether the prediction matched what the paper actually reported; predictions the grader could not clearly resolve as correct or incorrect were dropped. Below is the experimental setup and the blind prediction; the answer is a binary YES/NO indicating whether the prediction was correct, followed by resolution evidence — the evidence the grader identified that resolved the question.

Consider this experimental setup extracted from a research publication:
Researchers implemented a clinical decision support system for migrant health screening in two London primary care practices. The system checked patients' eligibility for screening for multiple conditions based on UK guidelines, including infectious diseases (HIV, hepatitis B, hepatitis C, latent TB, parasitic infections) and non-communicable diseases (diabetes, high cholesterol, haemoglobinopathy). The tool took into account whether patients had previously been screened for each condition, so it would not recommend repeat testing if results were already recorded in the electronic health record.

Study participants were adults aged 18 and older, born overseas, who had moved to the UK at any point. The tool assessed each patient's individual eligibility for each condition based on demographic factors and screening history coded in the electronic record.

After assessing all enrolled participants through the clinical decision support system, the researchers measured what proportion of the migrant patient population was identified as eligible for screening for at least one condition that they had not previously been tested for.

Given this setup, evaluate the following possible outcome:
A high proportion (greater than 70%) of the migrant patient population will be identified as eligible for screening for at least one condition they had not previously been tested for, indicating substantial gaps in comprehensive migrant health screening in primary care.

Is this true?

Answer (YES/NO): NO